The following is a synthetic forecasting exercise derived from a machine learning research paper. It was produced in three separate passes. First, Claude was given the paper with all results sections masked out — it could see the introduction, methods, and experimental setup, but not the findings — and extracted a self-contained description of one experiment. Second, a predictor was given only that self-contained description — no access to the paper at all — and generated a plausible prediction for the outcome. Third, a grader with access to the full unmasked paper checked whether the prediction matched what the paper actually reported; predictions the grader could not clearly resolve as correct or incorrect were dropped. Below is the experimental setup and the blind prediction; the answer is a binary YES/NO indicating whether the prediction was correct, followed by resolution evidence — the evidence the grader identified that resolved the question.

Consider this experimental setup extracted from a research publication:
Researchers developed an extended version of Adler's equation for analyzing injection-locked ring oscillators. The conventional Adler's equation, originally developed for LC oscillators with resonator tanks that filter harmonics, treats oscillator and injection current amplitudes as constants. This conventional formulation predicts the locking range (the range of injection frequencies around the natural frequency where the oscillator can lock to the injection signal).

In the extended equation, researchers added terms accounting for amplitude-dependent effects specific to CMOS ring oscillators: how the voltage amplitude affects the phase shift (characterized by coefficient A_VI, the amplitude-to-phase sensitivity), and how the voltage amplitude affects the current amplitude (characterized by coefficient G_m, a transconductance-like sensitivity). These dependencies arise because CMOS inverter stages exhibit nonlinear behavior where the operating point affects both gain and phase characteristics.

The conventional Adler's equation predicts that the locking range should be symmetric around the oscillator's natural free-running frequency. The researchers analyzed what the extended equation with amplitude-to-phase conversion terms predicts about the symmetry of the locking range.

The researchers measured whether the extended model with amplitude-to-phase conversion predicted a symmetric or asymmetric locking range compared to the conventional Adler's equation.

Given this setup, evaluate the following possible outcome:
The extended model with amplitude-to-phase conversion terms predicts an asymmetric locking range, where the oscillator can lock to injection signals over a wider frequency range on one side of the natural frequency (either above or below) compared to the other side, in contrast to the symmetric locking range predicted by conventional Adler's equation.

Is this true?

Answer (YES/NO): YES